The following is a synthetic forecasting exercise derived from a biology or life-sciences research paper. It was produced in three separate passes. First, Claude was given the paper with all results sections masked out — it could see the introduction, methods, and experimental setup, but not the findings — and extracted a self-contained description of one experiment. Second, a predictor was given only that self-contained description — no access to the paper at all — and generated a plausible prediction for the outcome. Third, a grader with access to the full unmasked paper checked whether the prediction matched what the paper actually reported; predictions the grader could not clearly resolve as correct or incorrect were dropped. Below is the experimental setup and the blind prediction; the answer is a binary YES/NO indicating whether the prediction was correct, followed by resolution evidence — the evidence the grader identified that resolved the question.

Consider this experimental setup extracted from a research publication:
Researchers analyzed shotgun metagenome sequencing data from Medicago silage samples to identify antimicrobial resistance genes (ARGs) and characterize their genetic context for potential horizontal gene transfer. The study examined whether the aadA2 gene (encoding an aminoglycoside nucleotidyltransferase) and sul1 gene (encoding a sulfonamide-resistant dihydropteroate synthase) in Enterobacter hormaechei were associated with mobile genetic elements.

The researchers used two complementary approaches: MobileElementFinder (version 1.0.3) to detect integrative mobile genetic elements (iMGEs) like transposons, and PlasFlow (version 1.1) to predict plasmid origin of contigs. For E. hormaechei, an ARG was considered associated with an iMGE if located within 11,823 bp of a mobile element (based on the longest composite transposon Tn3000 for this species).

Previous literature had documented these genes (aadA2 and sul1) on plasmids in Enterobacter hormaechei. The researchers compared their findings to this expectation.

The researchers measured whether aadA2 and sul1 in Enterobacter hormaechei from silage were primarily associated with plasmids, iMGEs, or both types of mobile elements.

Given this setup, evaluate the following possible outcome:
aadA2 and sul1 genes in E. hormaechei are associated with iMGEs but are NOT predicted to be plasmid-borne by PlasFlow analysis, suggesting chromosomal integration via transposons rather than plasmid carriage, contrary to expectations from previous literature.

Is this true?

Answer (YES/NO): NO